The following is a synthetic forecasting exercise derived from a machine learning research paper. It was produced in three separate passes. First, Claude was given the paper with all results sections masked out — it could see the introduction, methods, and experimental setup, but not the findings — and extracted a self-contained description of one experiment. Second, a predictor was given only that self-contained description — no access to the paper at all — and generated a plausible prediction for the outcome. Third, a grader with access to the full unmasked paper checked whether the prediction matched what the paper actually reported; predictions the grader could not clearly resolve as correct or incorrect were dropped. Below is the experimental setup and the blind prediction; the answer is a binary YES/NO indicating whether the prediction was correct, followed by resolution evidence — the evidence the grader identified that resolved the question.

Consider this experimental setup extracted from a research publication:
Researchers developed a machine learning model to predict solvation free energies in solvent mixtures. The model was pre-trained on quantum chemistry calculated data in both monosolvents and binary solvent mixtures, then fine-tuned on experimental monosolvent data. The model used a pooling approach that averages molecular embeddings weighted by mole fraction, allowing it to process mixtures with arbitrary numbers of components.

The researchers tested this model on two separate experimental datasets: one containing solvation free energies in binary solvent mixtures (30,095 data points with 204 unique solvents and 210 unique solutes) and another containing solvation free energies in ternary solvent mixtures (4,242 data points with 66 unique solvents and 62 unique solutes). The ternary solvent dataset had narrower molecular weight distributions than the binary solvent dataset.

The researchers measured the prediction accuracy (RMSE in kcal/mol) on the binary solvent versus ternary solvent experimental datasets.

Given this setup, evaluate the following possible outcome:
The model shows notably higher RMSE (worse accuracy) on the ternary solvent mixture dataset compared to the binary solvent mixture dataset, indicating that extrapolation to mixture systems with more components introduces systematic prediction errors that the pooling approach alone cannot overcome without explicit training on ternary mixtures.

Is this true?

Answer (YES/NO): NO